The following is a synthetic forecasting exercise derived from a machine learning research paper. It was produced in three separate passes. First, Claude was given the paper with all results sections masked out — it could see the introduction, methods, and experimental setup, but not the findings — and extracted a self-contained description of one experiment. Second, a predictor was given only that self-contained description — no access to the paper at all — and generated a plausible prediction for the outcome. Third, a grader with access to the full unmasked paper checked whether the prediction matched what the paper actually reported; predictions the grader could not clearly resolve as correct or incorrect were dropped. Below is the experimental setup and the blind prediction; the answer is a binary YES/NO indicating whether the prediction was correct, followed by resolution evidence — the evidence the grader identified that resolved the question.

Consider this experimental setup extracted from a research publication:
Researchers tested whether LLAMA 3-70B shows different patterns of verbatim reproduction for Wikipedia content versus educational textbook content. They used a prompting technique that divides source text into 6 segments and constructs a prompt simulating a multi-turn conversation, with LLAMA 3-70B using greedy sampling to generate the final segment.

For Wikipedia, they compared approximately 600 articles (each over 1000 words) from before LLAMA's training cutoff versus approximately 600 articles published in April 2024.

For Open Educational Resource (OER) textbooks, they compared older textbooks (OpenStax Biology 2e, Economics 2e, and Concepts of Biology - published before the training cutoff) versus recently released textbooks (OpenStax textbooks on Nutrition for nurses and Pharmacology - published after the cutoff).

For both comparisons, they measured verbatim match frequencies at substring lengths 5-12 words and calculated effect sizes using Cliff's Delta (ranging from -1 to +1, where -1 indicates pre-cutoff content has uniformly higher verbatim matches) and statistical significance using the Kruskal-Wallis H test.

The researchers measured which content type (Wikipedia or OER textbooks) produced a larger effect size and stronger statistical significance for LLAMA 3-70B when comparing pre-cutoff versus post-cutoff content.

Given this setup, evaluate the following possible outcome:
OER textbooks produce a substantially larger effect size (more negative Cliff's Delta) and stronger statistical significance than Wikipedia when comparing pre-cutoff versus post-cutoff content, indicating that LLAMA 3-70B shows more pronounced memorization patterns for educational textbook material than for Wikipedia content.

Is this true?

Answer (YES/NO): YES